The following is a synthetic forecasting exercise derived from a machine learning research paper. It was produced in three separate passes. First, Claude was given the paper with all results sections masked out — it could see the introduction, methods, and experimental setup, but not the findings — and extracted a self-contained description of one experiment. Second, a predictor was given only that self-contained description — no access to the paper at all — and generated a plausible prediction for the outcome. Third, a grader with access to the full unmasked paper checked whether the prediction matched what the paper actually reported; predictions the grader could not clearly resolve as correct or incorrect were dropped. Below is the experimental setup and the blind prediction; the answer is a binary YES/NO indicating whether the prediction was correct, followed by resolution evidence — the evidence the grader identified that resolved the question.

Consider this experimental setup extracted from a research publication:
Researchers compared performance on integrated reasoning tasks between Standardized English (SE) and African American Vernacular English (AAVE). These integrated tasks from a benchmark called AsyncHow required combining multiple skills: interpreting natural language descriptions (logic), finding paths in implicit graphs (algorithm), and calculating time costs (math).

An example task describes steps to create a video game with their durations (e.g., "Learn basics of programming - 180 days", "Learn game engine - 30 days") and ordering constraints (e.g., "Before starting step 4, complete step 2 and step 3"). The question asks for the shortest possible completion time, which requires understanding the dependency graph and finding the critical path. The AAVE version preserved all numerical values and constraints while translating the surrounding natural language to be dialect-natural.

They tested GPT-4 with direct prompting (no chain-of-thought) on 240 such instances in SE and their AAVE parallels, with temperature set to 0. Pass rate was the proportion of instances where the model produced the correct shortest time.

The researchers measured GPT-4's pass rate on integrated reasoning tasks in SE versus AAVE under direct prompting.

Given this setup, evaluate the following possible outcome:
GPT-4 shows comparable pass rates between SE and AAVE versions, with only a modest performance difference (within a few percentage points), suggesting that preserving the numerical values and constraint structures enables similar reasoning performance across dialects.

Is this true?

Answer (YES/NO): NO